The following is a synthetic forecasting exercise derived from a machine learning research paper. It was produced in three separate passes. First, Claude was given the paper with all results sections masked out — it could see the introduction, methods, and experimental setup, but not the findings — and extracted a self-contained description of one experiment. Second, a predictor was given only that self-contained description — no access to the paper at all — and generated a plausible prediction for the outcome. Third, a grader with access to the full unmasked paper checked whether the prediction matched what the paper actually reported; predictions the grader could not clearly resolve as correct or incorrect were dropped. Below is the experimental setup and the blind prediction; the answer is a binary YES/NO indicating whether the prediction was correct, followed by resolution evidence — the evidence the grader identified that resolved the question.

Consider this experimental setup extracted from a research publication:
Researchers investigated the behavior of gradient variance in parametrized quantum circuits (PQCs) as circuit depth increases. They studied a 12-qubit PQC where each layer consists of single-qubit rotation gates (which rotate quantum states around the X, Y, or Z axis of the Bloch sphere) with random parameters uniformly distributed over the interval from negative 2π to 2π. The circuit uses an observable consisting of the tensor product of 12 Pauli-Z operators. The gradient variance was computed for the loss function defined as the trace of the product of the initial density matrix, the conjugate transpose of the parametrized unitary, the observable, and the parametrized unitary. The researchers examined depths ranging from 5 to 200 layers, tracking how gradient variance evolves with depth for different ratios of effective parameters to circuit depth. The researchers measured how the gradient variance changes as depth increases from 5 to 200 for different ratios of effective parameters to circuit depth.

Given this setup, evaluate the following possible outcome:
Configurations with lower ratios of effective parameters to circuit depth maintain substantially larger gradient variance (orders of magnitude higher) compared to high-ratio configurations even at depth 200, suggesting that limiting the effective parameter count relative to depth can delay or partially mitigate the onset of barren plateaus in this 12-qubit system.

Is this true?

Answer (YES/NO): NO